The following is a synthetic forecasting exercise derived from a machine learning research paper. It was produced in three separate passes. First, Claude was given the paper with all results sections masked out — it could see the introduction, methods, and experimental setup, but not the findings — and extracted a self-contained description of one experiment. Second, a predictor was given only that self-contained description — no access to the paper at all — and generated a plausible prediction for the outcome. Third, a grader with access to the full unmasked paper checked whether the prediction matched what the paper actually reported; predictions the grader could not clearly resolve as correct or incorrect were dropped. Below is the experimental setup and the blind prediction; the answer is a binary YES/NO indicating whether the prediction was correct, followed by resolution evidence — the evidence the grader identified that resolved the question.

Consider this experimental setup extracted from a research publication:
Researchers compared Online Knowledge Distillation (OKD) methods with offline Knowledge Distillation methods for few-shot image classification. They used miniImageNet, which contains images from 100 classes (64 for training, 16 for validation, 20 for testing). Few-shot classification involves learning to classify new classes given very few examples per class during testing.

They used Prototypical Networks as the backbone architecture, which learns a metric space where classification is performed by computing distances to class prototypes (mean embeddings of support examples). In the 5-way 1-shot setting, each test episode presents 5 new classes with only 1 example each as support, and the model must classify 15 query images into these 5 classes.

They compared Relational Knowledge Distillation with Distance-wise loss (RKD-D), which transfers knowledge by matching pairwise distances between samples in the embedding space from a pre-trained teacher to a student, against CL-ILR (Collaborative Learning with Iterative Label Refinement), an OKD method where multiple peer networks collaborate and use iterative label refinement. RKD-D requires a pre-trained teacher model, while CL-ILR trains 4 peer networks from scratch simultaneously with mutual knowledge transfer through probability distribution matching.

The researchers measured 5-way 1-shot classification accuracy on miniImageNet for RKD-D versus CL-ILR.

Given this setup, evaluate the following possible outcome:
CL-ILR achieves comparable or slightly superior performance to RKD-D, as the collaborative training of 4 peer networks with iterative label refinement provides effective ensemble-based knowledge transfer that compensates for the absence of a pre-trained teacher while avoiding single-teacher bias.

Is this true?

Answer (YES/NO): YES